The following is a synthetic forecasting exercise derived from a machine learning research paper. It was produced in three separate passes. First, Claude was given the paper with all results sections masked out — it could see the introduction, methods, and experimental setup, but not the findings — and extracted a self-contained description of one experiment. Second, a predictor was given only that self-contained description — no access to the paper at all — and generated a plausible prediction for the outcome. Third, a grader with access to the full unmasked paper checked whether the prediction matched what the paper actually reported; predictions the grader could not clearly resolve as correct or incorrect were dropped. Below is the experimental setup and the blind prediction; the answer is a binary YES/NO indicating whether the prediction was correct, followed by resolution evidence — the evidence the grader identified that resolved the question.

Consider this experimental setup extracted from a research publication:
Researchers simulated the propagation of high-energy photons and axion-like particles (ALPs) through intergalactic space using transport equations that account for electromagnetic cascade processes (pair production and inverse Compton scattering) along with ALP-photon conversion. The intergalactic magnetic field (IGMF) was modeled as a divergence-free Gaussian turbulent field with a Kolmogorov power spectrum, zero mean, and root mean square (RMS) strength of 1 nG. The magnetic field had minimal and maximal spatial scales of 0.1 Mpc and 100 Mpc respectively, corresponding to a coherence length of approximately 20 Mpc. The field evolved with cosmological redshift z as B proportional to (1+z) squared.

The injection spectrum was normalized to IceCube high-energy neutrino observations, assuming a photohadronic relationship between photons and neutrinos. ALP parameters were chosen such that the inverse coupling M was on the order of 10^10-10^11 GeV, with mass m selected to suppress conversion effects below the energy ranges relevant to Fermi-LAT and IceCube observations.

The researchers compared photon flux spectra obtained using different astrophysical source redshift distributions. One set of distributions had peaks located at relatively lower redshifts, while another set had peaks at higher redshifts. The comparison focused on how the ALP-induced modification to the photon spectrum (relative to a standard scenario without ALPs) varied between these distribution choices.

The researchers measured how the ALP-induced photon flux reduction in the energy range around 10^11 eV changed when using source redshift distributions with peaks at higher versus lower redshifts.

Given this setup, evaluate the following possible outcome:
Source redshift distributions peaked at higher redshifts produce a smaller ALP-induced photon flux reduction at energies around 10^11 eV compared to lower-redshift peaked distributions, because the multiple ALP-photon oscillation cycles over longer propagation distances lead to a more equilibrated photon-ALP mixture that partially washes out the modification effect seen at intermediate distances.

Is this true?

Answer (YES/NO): YES